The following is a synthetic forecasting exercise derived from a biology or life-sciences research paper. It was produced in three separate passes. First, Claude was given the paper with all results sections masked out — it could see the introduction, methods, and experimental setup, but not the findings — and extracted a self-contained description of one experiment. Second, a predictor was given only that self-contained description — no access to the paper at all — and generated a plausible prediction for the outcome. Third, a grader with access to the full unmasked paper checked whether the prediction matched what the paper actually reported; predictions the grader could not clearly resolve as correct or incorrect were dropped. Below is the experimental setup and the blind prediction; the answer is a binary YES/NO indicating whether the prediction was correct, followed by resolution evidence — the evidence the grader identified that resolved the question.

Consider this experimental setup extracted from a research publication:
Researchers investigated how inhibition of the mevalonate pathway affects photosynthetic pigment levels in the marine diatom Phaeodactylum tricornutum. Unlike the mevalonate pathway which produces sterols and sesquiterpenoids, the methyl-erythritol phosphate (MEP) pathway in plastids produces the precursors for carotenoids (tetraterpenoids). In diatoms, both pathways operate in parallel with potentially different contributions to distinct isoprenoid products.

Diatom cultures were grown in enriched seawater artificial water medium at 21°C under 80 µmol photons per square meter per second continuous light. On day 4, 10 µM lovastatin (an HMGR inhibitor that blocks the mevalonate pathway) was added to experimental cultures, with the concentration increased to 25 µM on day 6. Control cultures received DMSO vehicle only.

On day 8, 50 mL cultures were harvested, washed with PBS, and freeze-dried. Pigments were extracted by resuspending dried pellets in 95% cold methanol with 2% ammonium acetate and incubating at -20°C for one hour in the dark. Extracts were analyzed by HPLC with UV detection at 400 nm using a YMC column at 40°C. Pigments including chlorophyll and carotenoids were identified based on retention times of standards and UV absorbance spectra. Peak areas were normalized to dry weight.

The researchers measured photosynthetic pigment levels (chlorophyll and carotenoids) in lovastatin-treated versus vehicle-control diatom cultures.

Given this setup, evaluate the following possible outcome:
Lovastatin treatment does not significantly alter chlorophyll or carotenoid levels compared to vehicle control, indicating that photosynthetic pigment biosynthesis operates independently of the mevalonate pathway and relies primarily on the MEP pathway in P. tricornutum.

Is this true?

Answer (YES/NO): NO